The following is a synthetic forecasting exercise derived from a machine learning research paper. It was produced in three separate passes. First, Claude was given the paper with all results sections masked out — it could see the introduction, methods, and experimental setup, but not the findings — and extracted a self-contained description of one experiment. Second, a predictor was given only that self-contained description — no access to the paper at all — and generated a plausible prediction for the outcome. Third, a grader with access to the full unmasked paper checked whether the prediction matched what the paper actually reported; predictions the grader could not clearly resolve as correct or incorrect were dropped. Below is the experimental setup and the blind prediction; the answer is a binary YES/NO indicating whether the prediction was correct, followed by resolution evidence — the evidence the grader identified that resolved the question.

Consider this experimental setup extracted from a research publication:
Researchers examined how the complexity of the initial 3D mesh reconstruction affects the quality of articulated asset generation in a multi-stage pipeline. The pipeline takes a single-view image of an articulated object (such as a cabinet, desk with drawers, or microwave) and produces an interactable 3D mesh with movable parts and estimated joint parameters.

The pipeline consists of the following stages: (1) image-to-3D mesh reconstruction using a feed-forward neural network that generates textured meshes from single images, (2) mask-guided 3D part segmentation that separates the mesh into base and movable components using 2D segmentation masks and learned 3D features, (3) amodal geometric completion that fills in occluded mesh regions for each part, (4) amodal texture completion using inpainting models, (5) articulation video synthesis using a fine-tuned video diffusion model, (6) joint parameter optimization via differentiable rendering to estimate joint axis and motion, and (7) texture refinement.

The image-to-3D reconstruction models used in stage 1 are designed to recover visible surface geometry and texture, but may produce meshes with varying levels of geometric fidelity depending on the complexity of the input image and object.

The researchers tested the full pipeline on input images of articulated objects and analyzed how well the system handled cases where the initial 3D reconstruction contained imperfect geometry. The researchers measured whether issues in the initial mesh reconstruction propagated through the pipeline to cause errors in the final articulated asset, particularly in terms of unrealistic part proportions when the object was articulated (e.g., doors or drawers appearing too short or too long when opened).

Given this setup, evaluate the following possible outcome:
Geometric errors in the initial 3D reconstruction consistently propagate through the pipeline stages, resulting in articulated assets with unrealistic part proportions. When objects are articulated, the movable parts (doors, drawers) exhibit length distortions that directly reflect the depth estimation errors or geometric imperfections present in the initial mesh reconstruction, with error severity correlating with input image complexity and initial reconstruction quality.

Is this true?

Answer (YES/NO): NO